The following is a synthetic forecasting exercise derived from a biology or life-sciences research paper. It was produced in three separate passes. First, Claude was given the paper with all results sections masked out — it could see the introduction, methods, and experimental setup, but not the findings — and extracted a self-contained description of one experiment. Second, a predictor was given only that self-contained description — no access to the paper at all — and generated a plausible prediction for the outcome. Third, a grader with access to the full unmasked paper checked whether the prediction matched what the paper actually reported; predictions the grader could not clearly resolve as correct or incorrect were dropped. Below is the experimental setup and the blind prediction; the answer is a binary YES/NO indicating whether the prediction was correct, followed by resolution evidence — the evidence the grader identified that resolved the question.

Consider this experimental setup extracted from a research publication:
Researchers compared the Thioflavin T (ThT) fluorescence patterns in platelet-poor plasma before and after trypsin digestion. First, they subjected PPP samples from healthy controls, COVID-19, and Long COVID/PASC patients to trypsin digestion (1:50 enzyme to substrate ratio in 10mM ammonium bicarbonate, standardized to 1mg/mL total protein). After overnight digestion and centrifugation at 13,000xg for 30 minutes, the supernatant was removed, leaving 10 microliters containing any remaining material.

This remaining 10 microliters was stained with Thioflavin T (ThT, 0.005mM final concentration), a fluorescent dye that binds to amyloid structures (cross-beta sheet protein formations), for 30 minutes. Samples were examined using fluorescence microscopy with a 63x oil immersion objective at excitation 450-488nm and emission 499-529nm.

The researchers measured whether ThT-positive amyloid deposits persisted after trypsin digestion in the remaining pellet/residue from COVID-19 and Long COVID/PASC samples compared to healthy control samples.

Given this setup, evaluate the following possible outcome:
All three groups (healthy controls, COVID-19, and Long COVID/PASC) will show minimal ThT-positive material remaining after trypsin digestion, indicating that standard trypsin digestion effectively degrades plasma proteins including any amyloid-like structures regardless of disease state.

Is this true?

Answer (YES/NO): NO